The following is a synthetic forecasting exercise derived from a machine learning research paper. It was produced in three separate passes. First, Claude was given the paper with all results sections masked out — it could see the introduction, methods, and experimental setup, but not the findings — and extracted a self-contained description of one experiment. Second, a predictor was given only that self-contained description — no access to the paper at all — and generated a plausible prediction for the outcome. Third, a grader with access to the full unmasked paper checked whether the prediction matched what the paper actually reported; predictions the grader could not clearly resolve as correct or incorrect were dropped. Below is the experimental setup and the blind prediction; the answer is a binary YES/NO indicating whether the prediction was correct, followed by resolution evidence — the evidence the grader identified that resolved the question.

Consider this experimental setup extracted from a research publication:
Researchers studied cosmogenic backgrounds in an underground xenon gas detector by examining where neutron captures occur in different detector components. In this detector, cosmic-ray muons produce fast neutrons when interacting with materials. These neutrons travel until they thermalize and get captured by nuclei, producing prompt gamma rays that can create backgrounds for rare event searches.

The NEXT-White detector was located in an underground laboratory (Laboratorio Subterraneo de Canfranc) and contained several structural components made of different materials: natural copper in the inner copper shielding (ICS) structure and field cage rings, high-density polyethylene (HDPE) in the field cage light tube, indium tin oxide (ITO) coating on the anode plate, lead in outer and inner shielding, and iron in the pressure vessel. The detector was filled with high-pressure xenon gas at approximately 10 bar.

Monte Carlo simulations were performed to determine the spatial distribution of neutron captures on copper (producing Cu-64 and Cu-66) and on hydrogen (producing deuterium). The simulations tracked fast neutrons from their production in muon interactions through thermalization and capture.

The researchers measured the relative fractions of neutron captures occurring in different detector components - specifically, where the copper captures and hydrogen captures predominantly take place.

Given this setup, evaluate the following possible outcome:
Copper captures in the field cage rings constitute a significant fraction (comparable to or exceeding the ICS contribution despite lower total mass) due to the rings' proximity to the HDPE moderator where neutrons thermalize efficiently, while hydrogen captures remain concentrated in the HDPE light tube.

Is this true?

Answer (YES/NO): NO